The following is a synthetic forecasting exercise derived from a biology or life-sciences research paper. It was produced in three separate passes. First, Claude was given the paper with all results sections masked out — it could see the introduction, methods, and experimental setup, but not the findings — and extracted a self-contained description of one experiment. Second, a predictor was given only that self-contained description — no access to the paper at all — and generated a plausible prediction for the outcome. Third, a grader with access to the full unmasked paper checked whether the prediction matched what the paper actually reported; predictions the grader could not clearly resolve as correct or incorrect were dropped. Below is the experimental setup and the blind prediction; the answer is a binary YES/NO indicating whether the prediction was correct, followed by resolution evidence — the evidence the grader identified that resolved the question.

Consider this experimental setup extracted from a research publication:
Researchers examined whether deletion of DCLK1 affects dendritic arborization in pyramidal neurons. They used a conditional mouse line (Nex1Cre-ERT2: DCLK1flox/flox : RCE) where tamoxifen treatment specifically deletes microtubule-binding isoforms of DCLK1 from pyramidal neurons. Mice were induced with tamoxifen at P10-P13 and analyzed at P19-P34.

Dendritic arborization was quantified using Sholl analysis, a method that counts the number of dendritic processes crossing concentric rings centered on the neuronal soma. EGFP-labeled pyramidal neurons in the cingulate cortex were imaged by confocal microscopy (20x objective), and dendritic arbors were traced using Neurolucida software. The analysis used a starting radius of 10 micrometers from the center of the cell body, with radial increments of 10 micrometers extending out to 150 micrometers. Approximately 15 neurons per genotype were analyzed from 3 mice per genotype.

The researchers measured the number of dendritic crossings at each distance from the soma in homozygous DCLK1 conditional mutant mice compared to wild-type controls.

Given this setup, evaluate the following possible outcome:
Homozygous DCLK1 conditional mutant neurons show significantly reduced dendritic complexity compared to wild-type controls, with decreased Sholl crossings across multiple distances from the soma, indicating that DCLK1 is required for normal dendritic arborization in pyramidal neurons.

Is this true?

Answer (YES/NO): NO